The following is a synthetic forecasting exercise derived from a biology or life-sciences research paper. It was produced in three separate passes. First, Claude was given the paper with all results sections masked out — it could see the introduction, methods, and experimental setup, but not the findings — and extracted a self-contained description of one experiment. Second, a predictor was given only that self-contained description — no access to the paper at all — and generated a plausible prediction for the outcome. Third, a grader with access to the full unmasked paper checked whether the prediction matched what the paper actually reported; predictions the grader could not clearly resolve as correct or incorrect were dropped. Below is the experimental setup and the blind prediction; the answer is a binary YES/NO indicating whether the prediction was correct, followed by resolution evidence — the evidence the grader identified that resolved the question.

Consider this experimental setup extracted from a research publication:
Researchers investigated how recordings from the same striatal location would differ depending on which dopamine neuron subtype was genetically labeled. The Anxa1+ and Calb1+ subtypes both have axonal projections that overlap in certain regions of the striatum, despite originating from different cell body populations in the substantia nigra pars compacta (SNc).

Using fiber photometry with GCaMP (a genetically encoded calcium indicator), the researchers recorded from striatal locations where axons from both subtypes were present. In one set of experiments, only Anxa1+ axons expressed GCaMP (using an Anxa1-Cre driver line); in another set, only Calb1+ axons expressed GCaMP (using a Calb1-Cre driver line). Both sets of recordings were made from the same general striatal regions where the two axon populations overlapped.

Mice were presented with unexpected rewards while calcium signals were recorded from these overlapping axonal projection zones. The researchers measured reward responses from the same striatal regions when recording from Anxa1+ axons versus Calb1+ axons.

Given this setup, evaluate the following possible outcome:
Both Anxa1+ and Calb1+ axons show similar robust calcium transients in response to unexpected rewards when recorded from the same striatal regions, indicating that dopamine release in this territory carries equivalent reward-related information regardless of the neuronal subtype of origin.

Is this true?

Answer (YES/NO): NO